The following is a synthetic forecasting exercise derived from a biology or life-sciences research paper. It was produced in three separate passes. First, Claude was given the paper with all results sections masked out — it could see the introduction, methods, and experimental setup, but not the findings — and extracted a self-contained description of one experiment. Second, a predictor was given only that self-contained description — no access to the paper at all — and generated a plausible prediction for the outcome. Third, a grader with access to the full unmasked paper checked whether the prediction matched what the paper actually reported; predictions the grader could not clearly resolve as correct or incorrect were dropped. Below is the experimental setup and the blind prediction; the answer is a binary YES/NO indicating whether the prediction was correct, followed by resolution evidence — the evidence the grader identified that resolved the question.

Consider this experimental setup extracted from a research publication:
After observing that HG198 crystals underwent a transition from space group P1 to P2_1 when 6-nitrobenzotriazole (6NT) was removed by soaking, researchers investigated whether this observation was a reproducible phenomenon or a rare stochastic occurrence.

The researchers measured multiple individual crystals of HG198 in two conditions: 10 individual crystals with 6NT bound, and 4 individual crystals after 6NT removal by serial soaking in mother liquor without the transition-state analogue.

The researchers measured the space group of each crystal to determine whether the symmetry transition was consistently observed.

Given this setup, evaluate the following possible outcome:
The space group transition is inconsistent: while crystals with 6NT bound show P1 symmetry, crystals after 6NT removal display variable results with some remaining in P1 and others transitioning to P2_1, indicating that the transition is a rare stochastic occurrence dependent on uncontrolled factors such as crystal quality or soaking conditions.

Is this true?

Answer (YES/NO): NO